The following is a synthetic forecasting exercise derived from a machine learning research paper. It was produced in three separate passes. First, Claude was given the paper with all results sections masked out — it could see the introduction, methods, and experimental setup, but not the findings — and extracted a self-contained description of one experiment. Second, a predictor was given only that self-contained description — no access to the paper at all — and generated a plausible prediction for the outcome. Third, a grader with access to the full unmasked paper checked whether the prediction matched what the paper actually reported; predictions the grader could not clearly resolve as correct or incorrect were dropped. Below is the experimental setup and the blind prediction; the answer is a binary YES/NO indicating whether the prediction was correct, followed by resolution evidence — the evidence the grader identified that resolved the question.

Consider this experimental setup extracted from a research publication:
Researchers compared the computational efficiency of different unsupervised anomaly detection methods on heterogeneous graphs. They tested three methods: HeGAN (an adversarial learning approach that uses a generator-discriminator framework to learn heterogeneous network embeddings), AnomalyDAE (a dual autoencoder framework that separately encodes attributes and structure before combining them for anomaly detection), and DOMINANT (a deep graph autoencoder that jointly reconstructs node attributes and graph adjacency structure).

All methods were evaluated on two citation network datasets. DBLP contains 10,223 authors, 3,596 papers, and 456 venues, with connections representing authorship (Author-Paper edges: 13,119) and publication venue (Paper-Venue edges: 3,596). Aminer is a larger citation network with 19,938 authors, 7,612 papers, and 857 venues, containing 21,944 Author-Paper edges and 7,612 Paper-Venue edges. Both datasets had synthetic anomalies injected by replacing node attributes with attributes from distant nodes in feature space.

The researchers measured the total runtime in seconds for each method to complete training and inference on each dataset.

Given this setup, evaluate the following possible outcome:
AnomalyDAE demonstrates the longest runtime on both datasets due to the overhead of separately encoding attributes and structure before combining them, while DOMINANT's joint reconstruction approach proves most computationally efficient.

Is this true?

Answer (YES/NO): NO